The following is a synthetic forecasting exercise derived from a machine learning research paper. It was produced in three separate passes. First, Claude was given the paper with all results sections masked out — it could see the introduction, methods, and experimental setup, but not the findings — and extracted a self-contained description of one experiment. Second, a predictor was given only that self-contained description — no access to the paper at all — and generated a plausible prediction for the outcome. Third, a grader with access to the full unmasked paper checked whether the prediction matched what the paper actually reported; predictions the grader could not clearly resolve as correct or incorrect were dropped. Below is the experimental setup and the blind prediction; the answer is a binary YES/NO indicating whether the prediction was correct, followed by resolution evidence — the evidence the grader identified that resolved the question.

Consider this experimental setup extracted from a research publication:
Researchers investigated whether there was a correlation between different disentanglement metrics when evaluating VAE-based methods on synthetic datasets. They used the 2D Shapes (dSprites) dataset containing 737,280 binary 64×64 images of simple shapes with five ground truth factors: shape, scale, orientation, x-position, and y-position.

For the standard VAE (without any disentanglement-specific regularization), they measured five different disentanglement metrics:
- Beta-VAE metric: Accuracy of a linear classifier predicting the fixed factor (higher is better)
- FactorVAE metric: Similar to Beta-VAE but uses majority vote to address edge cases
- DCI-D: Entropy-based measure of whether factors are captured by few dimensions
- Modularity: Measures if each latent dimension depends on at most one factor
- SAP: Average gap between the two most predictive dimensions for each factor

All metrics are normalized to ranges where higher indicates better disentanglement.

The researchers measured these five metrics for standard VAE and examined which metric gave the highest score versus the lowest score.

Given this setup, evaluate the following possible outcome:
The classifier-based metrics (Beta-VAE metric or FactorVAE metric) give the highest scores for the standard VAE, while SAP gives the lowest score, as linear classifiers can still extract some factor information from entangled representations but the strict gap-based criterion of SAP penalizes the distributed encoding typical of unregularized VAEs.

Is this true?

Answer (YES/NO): NO